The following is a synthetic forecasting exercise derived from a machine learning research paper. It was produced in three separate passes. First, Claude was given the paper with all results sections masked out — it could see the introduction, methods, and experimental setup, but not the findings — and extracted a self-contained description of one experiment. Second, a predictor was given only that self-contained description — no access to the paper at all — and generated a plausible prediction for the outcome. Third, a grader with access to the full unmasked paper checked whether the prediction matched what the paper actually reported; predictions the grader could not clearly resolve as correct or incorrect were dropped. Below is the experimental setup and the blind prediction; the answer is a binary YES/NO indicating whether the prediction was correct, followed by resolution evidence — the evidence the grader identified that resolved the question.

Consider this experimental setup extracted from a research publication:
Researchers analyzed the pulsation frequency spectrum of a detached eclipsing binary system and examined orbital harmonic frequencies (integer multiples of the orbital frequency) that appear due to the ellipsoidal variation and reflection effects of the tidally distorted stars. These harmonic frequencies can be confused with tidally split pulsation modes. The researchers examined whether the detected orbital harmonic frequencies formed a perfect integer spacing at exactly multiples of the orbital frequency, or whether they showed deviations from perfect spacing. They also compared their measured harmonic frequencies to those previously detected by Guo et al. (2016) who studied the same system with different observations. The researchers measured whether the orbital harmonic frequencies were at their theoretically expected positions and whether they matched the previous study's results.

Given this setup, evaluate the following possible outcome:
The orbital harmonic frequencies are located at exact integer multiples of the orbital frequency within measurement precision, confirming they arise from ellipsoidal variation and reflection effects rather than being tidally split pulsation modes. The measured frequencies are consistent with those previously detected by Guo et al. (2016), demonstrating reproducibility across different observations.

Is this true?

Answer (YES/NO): NO